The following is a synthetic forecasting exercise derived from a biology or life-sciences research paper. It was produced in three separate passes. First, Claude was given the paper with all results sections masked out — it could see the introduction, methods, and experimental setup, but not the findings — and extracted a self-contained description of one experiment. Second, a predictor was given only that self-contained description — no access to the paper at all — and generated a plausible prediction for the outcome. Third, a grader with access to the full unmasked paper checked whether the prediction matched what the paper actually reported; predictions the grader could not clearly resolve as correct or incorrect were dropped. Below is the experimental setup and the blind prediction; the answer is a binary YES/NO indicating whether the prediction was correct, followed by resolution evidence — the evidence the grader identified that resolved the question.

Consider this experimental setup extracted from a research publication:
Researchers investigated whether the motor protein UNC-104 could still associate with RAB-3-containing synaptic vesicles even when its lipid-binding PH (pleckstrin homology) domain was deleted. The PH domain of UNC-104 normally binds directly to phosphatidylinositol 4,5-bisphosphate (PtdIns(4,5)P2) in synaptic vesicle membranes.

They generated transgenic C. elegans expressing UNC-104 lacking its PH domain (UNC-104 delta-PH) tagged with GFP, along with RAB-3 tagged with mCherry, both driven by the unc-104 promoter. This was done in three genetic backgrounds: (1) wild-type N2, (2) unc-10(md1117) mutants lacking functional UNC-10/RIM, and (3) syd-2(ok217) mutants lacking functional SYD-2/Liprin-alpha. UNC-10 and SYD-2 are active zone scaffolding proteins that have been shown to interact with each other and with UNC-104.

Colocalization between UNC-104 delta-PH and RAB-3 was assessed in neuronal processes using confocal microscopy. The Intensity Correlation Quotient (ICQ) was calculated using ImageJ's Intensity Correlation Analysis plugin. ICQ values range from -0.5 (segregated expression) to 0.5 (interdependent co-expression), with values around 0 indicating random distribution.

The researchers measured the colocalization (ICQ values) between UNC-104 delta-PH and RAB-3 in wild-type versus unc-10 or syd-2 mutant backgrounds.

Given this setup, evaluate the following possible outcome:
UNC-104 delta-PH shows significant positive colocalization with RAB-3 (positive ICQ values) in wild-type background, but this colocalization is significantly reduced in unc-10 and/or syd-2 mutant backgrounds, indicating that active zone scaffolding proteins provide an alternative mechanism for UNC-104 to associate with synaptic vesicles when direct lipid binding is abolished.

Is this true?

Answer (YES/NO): YES